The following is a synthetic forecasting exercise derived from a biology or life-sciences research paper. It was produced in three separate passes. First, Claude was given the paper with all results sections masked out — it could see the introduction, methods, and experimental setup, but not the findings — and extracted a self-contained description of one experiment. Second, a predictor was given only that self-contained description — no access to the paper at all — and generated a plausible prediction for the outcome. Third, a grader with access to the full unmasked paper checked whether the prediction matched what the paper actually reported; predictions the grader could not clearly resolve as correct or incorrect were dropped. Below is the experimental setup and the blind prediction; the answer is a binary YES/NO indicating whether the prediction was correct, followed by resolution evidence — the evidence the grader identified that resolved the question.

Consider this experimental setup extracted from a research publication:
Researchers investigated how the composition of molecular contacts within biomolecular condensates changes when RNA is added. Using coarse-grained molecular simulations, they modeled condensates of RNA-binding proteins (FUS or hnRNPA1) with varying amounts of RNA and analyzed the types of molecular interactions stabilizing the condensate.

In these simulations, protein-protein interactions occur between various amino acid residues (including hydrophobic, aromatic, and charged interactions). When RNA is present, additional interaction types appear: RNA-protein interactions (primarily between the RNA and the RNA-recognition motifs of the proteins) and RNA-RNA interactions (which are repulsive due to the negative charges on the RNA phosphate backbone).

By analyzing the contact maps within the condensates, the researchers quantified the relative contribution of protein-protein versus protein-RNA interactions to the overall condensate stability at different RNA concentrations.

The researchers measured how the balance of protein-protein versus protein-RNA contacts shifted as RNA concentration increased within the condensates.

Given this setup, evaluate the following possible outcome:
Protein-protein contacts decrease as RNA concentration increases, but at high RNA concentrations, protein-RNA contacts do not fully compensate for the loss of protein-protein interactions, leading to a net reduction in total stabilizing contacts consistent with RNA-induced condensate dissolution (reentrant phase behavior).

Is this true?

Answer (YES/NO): YES